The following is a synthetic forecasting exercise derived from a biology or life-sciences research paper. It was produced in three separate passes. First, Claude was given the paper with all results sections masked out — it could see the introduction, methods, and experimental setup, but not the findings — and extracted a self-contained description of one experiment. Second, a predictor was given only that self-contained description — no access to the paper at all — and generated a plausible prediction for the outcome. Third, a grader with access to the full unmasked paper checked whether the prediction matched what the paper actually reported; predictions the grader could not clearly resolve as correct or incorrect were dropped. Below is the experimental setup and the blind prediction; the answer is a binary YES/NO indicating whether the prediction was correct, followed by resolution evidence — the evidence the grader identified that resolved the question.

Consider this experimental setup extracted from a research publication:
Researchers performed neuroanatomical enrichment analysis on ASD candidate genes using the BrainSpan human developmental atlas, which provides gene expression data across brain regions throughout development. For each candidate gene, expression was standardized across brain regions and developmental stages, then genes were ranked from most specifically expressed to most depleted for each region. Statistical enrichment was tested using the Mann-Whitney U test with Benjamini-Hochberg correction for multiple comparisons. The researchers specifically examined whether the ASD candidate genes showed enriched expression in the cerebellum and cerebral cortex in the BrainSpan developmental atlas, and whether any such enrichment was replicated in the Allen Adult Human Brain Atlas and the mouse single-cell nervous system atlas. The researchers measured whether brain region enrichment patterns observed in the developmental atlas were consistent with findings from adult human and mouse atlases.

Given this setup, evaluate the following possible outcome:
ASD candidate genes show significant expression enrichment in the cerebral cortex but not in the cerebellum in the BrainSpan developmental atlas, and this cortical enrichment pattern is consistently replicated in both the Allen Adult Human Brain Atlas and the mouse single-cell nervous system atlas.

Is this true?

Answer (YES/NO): NO